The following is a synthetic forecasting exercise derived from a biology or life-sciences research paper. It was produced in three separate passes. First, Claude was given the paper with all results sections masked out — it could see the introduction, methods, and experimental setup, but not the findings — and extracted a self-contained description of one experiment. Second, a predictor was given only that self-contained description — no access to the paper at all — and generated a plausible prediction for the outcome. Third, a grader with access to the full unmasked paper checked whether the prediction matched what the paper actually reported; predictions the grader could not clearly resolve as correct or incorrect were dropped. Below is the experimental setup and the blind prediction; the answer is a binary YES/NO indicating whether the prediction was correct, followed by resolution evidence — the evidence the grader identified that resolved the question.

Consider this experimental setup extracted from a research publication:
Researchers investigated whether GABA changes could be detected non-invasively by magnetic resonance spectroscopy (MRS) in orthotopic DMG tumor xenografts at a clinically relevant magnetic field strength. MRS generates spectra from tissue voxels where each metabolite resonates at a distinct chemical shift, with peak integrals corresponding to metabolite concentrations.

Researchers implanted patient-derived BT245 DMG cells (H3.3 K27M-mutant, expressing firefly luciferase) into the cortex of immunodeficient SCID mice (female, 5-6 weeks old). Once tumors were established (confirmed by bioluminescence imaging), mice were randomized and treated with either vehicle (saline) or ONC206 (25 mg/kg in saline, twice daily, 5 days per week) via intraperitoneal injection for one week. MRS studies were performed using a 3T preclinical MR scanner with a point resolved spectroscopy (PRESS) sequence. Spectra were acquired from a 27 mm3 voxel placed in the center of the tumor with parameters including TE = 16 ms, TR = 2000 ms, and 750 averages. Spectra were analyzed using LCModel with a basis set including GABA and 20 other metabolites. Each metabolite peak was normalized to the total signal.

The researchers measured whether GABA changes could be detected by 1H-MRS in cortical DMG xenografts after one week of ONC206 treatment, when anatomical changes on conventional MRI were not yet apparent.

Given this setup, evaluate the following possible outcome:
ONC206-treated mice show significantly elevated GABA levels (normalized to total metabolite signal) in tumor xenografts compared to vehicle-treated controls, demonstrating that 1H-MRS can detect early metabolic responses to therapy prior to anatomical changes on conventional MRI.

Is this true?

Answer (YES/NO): YES